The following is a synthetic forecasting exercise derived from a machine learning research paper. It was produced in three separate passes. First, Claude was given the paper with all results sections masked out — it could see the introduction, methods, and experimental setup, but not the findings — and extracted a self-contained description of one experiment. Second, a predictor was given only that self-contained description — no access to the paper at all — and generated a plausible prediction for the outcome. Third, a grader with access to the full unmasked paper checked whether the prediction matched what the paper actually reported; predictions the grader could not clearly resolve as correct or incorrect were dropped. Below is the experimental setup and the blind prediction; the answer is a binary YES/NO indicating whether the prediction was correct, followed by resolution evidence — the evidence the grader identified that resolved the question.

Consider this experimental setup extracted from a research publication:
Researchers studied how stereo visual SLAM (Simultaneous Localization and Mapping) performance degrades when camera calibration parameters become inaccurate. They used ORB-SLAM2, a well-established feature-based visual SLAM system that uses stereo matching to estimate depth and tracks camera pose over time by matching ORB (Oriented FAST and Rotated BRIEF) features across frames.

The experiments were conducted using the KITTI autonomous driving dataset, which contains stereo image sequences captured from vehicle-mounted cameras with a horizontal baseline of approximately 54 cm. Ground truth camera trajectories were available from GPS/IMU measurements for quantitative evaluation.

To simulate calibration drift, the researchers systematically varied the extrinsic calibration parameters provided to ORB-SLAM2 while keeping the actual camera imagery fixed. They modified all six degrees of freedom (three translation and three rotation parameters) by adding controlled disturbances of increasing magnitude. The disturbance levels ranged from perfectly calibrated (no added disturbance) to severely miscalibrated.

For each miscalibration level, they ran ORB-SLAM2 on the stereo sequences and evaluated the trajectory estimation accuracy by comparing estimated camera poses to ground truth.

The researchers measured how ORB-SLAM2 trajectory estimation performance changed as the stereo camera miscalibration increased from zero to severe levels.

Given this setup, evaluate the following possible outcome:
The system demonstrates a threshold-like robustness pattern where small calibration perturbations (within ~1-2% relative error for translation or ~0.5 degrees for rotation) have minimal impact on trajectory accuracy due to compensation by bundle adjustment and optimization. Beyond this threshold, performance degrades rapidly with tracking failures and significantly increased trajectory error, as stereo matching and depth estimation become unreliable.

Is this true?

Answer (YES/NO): NO